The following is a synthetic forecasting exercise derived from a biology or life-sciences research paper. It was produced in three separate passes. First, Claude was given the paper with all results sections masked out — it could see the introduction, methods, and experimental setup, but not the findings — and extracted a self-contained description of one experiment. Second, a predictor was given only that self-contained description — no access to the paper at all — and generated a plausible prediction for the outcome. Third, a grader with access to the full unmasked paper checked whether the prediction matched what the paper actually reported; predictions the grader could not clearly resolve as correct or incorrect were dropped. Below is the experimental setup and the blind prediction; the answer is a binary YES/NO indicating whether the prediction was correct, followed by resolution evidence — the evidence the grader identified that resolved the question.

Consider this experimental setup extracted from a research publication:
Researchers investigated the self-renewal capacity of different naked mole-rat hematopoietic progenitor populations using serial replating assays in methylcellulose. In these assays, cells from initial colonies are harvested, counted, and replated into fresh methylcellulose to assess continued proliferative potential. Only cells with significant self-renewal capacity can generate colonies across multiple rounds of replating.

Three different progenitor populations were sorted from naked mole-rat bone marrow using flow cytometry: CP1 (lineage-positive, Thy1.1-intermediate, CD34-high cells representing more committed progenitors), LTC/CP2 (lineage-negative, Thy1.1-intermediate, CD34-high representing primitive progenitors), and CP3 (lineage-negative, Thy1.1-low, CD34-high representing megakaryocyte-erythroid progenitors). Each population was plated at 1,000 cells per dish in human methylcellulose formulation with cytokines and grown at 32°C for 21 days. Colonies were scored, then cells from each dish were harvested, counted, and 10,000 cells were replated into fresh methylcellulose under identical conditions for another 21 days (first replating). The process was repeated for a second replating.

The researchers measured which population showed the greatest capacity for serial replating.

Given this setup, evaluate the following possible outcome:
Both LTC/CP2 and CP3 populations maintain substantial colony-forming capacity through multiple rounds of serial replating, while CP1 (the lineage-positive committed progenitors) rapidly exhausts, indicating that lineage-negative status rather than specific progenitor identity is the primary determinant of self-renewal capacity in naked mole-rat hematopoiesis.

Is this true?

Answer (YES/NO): NO